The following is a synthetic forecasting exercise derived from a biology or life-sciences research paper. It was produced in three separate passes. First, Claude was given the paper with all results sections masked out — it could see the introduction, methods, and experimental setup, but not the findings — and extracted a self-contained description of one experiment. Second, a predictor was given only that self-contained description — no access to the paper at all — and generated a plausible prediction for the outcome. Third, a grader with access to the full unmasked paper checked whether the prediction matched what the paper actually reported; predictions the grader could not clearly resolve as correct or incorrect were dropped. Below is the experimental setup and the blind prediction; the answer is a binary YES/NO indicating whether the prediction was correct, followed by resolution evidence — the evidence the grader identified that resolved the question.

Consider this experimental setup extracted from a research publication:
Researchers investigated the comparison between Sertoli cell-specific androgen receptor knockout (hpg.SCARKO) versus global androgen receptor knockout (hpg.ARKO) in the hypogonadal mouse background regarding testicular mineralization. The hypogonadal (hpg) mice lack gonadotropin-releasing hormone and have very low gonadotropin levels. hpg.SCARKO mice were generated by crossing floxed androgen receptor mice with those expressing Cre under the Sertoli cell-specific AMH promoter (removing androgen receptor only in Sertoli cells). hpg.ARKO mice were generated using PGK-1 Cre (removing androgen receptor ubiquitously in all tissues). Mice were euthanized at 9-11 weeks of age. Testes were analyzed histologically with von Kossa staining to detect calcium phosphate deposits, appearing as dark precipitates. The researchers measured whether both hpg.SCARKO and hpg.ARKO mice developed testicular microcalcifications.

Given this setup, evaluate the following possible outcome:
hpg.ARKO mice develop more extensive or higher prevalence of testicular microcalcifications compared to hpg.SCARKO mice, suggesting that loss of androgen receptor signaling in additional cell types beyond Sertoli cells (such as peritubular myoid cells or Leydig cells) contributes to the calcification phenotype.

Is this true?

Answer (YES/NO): YES